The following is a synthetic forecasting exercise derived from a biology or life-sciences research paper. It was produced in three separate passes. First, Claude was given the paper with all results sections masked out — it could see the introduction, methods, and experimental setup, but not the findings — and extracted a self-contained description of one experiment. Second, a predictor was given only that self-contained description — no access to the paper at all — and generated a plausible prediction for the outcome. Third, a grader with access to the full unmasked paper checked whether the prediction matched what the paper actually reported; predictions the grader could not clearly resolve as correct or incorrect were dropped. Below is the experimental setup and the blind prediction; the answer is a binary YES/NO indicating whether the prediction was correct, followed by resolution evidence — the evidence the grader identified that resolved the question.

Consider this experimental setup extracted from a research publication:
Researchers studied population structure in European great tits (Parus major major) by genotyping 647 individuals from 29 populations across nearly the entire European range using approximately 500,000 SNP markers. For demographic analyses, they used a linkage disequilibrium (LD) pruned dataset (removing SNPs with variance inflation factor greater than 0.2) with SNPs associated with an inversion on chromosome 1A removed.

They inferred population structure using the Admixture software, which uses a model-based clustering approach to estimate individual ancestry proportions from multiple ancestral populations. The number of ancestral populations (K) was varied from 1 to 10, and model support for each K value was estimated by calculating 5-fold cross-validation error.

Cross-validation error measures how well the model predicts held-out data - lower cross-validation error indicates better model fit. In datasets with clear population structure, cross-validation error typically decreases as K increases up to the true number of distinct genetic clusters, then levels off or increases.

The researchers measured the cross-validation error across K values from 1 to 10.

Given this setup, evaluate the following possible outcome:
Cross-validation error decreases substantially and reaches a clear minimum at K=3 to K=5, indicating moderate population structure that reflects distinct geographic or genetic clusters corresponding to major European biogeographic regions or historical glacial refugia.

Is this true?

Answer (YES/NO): NO